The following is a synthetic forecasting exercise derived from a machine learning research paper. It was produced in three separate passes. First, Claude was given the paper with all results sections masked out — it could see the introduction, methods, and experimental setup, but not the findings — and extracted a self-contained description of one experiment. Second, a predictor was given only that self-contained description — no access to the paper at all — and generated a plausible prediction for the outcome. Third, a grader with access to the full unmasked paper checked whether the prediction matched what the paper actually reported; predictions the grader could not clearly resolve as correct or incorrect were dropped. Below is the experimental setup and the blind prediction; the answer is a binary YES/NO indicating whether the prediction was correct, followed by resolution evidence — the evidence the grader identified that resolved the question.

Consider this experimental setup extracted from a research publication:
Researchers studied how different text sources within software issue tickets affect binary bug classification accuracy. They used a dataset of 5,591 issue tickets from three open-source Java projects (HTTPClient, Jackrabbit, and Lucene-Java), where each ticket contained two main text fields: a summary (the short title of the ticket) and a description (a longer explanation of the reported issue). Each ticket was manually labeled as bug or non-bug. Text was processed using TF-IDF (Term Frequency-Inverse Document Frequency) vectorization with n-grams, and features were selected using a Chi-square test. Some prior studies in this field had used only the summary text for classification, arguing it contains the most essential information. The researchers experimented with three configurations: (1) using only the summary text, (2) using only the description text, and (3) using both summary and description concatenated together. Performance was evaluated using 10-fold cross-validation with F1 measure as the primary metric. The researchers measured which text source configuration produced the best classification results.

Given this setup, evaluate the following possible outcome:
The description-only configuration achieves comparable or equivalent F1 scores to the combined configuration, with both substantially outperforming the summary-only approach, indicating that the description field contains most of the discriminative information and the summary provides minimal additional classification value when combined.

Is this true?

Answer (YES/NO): NO